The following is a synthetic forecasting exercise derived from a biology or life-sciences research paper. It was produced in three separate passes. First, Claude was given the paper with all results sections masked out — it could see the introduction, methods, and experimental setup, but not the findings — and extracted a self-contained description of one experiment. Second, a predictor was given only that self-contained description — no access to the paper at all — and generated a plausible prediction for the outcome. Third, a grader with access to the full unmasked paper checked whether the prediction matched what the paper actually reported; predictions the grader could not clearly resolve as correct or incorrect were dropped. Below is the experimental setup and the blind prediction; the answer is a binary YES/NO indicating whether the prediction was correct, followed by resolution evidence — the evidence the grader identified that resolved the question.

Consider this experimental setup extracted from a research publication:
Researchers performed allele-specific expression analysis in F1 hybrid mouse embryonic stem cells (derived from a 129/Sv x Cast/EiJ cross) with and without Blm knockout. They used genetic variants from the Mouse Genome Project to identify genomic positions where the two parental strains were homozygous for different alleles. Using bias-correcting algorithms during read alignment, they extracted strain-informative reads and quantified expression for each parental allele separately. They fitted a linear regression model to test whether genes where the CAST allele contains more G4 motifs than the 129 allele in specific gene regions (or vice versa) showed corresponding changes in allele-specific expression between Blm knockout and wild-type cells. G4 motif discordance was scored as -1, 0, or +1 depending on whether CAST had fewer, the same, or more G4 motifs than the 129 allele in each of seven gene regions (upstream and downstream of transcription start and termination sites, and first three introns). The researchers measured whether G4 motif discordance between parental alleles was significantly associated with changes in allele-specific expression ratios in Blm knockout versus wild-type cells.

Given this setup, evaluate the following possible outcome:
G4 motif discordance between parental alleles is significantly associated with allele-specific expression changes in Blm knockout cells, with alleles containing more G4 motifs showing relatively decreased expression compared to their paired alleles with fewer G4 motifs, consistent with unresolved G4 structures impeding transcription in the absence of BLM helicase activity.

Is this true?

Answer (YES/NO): NO